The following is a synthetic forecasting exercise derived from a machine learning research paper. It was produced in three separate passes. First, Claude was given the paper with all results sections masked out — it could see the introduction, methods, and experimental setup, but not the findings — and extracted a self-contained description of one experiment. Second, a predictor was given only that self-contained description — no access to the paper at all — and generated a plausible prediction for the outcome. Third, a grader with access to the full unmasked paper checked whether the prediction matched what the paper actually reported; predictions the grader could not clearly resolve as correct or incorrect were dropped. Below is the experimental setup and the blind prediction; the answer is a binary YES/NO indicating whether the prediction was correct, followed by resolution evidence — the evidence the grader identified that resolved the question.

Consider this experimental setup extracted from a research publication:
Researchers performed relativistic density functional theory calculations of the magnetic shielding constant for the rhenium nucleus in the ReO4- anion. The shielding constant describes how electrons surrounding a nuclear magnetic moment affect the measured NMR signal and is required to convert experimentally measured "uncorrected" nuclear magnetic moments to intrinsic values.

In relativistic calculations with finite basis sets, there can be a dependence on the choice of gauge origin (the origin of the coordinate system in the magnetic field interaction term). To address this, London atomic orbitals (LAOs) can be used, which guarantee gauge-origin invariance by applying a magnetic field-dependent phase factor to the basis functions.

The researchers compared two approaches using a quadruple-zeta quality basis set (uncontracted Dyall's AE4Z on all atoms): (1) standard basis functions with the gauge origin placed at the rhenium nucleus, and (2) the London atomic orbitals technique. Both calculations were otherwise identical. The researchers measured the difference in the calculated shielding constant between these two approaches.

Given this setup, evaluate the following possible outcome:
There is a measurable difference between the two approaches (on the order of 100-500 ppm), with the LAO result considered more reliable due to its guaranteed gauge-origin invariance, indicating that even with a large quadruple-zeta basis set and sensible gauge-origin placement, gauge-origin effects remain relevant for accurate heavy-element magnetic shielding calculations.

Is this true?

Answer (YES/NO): NO